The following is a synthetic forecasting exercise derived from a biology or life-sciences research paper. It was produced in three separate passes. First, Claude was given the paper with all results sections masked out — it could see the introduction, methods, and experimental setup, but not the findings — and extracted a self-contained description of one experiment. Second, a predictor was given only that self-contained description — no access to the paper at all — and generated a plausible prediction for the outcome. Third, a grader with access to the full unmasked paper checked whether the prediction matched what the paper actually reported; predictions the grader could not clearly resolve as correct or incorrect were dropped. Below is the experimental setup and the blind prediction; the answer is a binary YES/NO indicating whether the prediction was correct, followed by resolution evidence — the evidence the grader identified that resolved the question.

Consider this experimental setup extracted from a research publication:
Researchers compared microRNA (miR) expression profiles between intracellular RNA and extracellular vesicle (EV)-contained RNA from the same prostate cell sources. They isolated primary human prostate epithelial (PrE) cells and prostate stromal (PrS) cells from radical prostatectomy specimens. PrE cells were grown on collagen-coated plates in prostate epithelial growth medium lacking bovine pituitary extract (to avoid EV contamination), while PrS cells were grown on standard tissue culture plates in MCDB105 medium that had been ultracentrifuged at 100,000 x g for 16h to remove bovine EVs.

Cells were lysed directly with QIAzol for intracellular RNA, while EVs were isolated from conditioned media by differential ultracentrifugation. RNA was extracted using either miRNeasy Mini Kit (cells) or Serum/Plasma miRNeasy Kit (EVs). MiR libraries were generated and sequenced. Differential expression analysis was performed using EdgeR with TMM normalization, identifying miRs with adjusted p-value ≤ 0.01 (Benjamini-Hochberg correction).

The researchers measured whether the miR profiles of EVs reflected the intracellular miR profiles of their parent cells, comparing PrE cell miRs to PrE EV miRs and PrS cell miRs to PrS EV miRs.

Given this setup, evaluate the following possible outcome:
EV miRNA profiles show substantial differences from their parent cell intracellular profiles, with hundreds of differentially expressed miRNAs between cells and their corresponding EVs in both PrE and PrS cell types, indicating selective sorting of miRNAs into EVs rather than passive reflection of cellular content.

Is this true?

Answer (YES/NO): NO